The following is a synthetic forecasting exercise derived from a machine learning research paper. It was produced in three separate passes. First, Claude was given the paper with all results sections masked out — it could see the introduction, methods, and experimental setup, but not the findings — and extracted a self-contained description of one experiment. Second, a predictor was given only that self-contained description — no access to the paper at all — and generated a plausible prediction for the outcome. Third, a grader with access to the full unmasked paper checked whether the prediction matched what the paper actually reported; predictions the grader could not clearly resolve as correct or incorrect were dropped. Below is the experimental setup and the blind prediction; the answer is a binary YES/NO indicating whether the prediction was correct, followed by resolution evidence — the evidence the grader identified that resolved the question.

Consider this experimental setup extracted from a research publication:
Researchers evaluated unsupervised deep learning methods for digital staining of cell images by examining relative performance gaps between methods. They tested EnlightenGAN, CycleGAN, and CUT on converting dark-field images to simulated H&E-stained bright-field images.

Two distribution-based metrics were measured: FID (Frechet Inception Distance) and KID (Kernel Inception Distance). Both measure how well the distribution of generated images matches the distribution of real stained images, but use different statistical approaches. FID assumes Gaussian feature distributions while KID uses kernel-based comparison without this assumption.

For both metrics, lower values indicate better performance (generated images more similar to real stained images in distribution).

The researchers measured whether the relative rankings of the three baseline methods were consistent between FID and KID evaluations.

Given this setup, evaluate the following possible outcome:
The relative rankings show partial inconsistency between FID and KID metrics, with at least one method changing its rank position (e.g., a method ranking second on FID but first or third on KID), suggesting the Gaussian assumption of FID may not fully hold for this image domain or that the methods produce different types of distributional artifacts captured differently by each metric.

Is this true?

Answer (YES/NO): NO